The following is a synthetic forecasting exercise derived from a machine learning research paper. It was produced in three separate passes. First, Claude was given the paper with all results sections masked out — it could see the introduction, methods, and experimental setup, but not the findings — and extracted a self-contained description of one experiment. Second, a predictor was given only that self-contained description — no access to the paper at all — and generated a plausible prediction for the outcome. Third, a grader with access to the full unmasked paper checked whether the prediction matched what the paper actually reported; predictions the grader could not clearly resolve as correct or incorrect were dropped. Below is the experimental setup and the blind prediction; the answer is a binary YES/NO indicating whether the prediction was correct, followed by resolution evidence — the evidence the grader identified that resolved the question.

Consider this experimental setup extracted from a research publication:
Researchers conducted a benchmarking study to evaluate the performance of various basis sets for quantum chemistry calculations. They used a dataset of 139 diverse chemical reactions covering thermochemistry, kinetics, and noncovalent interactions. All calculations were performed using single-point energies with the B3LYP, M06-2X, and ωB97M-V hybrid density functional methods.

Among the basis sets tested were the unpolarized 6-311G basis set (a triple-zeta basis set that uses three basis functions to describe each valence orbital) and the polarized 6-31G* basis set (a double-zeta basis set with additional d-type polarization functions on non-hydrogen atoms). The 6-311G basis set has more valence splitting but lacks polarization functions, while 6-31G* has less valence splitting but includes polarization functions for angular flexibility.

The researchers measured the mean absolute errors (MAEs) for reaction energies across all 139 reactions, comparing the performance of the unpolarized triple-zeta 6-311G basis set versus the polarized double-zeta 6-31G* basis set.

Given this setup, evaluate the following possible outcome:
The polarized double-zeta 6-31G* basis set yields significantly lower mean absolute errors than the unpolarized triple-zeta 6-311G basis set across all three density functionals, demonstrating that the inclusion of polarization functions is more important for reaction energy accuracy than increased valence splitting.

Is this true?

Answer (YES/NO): YES